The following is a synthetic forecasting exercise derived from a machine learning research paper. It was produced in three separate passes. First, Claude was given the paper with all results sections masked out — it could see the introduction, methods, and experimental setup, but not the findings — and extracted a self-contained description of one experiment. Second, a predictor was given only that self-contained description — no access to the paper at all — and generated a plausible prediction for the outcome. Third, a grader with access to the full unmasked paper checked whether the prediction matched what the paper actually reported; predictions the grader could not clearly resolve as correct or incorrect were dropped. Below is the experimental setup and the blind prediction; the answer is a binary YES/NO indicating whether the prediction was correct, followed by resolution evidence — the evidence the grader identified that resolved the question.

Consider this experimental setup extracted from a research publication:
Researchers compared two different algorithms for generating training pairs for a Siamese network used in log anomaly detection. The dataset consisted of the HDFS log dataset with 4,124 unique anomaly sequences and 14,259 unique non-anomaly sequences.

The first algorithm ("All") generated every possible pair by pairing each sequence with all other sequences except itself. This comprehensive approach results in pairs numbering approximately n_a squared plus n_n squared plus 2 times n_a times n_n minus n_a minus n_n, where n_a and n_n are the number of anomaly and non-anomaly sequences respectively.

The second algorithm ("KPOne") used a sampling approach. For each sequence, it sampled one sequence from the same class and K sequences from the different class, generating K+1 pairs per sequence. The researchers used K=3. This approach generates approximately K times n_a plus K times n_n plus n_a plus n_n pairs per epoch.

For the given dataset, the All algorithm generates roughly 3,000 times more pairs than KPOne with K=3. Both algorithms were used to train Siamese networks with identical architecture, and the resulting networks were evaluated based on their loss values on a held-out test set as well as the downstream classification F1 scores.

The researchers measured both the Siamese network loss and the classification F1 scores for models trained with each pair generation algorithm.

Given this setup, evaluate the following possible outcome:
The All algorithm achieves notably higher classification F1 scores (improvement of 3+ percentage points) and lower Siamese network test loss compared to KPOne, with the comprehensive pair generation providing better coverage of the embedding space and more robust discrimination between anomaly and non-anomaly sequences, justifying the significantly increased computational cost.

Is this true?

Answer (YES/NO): NO